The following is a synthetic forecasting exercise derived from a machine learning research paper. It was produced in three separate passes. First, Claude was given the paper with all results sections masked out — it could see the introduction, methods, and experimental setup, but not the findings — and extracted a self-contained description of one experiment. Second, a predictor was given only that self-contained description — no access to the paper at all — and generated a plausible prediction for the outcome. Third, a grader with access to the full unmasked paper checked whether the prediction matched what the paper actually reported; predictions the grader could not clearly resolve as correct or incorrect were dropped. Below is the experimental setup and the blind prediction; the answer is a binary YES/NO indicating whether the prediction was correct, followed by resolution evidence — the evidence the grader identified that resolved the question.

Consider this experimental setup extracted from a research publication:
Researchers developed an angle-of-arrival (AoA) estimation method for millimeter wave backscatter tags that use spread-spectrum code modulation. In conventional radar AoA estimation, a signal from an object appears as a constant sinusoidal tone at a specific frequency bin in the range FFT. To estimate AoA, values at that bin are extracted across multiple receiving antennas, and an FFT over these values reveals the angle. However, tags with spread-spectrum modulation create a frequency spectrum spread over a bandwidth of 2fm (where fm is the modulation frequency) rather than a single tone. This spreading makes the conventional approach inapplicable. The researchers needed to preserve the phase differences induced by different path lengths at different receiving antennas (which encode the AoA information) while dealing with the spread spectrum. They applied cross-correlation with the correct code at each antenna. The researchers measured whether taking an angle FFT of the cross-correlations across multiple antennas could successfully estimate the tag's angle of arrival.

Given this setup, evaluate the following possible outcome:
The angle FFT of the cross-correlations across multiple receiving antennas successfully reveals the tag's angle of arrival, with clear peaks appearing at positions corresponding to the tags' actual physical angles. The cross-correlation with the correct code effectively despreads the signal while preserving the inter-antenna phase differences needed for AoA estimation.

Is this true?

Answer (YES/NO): YES